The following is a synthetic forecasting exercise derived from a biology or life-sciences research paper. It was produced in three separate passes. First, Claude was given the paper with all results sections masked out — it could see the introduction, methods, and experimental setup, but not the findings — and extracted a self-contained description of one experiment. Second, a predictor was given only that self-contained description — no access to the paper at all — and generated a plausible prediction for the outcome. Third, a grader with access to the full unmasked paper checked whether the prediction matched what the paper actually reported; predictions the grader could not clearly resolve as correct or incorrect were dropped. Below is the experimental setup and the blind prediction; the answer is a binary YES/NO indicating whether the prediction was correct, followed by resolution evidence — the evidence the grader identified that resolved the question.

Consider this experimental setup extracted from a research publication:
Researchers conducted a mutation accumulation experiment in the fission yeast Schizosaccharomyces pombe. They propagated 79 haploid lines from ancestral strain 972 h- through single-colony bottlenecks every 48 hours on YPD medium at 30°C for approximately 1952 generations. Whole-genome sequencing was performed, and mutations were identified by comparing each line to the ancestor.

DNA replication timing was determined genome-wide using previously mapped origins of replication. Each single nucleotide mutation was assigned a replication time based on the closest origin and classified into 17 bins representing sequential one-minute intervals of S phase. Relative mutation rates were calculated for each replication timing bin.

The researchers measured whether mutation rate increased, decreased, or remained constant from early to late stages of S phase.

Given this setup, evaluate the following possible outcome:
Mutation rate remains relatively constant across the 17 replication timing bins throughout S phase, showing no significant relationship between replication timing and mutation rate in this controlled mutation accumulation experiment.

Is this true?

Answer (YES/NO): YES